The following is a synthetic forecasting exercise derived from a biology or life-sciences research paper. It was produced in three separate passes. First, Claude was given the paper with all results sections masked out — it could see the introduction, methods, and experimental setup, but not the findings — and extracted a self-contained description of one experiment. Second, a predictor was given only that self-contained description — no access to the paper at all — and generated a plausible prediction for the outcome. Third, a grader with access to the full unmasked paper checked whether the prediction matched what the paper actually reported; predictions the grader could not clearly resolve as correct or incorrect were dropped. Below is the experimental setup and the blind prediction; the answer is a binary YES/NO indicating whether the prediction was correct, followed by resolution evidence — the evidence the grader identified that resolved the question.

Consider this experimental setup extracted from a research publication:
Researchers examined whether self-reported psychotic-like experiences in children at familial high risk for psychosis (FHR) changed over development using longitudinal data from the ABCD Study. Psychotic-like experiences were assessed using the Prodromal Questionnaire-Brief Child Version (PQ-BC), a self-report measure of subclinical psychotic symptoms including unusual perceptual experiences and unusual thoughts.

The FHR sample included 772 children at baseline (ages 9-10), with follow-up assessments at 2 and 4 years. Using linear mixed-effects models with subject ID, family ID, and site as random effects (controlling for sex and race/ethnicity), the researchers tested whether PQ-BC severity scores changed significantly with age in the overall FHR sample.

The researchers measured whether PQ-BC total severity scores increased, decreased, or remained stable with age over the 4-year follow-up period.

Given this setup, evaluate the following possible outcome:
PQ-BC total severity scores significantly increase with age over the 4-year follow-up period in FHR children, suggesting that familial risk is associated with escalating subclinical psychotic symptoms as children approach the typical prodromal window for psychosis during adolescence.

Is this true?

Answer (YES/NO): NO